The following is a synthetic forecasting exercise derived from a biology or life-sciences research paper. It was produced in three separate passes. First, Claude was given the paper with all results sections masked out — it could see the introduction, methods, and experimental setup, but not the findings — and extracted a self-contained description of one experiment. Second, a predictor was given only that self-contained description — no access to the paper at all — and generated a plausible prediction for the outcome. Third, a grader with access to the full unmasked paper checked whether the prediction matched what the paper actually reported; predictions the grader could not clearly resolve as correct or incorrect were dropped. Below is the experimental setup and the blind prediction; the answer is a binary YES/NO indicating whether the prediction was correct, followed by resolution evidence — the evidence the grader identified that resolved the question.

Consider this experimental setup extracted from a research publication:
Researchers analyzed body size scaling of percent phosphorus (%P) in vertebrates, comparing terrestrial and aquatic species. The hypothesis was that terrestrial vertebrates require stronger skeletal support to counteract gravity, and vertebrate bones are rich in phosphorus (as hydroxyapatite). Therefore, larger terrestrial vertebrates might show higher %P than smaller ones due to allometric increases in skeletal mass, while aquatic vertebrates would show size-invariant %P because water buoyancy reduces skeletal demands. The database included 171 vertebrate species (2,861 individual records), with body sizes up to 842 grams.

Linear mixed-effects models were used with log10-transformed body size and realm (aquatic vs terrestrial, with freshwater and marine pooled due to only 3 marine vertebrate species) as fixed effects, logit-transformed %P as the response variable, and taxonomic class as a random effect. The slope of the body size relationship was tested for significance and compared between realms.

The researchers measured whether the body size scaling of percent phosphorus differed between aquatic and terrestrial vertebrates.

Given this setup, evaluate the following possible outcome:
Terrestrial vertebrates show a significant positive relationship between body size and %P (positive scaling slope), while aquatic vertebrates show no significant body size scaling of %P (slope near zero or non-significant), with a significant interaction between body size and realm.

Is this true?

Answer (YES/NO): NO